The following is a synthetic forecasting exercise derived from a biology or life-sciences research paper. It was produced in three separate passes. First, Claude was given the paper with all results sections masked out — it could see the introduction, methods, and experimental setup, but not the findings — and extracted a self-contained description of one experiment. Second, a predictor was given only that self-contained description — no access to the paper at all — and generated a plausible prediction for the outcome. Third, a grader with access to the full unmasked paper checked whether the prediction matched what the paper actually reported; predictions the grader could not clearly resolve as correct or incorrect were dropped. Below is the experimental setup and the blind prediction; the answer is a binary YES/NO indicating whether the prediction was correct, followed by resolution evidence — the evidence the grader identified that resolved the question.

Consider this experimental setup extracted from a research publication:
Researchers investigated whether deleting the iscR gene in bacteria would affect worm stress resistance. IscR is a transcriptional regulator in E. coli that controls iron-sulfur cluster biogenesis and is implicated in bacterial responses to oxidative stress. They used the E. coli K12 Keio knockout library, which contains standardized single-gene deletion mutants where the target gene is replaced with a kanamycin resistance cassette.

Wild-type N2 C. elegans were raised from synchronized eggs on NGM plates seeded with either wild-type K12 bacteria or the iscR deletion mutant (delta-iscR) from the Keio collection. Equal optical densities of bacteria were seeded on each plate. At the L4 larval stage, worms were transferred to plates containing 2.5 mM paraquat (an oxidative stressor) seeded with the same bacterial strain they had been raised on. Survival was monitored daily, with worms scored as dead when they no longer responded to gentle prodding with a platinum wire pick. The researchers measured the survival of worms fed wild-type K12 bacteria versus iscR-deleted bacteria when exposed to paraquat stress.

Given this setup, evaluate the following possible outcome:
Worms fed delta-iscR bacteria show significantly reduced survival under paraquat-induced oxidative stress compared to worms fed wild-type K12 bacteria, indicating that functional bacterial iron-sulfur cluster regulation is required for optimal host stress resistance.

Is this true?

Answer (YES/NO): NO